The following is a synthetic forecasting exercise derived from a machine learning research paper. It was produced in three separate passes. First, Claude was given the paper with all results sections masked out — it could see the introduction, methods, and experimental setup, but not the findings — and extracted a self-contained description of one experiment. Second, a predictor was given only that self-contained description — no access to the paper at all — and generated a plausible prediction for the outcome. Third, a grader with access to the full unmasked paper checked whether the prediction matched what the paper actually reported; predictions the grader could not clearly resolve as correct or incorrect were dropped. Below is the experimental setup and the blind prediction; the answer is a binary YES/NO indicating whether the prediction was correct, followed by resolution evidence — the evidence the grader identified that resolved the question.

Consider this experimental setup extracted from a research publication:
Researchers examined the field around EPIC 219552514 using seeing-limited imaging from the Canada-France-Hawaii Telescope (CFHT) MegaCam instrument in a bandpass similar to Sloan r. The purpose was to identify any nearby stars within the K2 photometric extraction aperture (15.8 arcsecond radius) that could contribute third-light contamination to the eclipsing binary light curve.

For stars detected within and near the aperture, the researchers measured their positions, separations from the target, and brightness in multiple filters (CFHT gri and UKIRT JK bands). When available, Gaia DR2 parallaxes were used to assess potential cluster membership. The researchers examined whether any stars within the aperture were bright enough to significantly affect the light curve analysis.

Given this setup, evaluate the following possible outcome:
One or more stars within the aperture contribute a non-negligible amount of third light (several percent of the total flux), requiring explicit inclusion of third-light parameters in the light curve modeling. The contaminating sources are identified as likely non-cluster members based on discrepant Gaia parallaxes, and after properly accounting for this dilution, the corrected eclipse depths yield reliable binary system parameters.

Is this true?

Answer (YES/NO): NO